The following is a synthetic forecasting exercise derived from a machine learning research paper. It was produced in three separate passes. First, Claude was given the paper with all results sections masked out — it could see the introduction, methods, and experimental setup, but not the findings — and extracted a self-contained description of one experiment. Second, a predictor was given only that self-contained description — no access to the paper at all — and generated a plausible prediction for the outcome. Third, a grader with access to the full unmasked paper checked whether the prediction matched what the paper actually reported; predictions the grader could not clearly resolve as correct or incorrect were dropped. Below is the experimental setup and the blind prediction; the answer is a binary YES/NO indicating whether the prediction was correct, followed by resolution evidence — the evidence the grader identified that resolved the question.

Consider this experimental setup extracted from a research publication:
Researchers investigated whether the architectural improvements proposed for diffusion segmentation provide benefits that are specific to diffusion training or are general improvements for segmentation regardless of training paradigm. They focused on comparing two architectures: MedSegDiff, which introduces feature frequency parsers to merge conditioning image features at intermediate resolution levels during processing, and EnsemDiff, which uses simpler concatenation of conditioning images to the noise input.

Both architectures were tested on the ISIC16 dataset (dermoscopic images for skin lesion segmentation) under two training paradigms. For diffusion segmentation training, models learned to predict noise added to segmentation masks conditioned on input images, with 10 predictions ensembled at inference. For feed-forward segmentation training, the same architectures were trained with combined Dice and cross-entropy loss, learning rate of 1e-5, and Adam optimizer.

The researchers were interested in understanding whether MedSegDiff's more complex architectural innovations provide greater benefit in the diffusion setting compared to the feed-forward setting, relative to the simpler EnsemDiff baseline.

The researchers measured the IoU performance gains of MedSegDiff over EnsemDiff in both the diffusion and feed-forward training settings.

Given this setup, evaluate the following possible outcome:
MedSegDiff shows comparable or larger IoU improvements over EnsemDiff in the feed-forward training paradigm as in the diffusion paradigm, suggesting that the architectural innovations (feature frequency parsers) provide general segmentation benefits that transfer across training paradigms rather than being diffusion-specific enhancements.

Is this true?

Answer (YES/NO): NO